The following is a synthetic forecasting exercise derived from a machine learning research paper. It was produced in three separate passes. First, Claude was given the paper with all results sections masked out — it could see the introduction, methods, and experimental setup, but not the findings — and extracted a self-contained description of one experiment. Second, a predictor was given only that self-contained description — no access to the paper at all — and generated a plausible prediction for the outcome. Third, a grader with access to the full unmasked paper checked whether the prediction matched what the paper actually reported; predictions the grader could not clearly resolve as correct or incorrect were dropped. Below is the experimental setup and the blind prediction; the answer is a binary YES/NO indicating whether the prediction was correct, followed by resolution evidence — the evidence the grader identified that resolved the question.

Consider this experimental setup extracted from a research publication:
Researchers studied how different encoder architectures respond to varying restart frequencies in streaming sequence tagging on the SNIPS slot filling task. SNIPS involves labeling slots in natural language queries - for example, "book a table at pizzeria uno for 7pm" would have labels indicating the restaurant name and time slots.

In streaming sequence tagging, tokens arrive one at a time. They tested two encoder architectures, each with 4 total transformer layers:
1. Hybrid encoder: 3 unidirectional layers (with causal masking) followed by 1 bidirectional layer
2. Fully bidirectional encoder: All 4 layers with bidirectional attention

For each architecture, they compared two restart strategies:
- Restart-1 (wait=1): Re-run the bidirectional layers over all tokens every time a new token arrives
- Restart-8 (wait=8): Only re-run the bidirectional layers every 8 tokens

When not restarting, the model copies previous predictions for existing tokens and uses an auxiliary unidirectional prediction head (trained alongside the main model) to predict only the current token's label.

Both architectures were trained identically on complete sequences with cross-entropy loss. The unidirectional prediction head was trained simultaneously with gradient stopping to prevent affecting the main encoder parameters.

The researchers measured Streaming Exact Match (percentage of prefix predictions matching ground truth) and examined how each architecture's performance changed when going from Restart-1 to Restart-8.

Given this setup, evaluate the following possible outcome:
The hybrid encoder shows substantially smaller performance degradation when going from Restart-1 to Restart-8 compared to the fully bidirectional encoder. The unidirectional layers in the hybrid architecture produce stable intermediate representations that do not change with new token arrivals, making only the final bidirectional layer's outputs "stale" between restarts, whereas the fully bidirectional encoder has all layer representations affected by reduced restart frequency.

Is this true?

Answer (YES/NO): NO